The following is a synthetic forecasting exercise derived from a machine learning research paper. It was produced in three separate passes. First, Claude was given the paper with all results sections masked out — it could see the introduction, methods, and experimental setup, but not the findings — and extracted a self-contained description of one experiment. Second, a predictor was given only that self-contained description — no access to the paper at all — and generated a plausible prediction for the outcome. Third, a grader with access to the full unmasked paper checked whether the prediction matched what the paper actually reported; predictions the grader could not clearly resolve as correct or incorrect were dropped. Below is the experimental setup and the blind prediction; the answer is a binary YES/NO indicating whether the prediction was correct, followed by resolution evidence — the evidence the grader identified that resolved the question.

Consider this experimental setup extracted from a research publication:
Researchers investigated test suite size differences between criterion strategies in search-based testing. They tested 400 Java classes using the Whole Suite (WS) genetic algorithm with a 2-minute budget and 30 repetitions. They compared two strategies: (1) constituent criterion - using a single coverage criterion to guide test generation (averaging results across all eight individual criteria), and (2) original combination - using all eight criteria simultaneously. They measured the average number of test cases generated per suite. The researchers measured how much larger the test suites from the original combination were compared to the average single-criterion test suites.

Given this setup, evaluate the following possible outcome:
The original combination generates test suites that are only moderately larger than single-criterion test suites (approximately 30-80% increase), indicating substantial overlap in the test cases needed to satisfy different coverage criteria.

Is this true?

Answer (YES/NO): YES